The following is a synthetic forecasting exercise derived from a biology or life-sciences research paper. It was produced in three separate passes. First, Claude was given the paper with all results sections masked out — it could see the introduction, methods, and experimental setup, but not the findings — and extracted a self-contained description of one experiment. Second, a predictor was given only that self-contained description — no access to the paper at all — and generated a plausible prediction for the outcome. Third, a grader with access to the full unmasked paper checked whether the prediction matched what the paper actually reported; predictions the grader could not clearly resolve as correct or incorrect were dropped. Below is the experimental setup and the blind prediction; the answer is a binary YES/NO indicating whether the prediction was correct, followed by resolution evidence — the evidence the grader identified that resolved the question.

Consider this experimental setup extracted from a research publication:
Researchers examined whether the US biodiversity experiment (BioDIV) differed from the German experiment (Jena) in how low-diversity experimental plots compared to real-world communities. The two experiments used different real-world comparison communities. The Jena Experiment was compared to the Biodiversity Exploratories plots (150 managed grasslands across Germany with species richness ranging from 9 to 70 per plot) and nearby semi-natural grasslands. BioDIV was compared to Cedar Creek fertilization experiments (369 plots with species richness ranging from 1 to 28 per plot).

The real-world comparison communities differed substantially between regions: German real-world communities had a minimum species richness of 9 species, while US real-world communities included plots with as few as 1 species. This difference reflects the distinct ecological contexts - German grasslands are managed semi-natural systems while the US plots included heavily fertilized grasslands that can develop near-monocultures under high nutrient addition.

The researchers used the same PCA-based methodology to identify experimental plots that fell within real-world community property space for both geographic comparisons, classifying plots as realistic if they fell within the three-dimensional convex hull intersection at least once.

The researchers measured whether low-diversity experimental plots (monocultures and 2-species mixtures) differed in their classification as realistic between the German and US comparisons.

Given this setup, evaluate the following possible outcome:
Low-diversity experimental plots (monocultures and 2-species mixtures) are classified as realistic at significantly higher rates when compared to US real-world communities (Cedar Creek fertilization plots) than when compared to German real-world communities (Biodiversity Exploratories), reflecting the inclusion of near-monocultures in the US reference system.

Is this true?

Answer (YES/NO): YES